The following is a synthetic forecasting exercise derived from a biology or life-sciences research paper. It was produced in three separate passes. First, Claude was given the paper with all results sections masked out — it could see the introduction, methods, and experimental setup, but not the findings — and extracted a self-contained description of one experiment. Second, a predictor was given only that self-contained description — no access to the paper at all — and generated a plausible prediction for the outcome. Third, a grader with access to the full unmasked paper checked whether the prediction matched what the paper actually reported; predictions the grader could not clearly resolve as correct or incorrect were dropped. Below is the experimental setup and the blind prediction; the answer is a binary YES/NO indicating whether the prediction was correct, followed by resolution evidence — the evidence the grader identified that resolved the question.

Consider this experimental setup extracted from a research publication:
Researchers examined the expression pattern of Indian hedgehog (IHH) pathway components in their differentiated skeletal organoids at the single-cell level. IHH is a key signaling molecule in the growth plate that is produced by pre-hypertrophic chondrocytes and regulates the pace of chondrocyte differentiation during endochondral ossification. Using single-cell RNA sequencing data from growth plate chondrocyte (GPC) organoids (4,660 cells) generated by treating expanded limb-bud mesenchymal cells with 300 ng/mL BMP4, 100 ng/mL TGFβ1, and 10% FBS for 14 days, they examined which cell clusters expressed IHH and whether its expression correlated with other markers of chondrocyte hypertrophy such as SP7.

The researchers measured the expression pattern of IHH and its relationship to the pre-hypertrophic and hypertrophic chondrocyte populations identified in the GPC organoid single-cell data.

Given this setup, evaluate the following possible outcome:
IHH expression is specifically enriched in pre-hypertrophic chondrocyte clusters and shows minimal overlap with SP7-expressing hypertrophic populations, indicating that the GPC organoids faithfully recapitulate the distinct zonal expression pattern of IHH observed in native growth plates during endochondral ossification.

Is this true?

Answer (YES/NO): YES